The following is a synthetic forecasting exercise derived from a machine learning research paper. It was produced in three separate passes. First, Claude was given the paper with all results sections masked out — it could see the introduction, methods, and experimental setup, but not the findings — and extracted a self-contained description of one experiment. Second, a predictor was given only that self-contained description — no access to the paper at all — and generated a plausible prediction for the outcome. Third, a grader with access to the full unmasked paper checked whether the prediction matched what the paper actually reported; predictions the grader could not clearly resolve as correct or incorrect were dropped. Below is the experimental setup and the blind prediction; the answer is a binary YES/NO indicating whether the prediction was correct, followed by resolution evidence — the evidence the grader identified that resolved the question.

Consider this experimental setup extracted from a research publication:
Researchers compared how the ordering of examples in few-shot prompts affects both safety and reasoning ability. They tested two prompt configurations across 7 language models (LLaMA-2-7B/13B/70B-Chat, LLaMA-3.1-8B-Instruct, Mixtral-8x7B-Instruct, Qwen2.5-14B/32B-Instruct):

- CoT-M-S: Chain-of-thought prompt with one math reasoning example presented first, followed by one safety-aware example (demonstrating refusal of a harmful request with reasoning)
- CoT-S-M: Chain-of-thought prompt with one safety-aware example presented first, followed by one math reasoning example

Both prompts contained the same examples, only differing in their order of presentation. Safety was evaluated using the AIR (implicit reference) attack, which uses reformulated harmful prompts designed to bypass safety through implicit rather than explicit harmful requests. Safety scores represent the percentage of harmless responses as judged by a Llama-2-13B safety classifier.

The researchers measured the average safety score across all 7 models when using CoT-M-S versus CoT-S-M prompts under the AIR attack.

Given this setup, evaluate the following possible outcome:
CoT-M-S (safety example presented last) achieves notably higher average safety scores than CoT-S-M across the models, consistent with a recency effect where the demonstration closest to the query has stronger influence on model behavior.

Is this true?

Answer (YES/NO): YES